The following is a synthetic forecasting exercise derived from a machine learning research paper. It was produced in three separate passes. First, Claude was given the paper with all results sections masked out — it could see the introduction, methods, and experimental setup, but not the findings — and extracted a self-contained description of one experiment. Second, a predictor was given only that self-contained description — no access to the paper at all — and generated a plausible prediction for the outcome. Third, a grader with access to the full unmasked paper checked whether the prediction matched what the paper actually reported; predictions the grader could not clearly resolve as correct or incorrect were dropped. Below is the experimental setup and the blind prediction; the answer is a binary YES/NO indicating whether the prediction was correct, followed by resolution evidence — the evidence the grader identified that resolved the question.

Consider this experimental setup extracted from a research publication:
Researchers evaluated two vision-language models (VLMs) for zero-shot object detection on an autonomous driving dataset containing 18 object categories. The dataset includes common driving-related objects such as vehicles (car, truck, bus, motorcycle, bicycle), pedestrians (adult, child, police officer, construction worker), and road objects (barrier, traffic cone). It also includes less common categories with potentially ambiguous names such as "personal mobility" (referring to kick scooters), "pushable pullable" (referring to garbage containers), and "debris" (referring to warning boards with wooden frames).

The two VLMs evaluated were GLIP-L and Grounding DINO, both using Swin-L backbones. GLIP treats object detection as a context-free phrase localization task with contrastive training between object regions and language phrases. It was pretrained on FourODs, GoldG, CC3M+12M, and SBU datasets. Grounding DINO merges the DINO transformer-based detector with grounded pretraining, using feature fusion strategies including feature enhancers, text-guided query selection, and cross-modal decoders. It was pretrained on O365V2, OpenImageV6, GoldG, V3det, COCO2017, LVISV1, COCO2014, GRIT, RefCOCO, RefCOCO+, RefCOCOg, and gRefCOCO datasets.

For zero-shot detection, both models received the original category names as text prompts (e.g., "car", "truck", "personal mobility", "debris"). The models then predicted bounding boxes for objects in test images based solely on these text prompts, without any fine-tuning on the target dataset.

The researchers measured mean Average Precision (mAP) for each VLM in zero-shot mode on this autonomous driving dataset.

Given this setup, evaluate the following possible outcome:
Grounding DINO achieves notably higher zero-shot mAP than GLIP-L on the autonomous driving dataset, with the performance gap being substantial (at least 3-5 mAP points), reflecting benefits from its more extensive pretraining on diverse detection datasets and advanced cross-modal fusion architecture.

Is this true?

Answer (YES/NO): YES